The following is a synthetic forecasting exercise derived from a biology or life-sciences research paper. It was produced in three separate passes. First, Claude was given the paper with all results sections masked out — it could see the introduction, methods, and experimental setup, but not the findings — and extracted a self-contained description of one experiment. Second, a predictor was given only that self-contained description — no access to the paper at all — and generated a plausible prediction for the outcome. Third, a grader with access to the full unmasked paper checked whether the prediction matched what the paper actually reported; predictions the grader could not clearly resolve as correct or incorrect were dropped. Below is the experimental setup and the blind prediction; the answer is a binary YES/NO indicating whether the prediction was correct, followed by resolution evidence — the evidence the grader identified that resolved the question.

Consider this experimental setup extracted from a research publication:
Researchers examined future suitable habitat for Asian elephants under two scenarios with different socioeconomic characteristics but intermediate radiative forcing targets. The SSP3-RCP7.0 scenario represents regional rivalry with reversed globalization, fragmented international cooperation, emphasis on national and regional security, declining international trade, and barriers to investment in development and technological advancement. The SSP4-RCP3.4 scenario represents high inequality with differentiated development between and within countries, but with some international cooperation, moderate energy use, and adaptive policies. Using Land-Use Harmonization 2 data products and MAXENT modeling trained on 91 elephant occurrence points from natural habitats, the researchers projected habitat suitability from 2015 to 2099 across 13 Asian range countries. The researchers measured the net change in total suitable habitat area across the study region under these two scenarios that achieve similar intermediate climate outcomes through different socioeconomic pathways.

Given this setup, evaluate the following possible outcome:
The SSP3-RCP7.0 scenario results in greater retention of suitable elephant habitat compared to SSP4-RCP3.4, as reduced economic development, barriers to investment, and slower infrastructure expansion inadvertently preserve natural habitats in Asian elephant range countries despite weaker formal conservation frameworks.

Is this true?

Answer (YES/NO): YES